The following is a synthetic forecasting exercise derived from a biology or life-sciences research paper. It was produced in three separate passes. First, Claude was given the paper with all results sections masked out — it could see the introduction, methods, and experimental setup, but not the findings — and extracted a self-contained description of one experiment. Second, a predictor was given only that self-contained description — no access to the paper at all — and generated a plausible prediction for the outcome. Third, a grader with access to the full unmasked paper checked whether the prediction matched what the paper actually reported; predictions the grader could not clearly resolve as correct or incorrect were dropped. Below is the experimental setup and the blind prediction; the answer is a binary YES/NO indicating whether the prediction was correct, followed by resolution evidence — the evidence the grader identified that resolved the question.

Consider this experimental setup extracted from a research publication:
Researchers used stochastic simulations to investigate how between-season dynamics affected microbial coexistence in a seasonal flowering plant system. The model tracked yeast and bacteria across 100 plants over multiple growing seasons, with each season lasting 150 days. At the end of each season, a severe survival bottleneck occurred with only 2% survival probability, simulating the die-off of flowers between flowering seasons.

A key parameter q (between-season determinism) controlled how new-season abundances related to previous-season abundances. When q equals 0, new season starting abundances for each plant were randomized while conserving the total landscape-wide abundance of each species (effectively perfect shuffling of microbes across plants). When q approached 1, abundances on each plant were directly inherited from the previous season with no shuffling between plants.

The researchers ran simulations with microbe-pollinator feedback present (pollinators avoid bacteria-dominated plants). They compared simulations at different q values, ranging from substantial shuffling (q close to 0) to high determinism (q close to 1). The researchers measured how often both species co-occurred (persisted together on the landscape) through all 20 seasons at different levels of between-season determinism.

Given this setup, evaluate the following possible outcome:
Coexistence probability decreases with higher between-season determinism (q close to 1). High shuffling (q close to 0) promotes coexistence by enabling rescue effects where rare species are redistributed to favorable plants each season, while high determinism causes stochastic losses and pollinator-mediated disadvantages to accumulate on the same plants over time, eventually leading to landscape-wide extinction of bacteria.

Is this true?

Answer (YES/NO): NO